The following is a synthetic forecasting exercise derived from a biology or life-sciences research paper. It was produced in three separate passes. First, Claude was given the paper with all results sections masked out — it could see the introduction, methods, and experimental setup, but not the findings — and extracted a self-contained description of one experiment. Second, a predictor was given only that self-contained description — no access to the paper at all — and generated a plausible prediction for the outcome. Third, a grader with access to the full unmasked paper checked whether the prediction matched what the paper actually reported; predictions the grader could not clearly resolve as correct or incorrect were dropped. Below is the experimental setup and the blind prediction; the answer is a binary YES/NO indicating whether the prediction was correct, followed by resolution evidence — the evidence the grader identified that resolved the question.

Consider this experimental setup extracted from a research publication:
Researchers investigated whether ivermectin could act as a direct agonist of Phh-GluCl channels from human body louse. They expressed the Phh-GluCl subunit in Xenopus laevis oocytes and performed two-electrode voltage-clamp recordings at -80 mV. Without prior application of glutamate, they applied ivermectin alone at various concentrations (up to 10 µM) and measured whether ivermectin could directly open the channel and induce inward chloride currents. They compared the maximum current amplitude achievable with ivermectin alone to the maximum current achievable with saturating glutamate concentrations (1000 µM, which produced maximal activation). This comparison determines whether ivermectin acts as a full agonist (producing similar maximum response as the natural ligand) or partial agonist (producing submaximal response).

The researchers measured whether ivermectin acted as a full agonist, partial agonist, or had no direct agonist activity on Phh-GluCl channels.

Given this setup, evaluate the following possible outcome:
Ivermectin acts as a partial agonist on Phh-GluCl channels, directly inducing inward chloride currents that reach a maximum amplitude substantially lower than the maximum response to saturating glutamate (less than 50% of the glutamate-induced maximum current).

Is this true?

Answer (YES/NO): NO